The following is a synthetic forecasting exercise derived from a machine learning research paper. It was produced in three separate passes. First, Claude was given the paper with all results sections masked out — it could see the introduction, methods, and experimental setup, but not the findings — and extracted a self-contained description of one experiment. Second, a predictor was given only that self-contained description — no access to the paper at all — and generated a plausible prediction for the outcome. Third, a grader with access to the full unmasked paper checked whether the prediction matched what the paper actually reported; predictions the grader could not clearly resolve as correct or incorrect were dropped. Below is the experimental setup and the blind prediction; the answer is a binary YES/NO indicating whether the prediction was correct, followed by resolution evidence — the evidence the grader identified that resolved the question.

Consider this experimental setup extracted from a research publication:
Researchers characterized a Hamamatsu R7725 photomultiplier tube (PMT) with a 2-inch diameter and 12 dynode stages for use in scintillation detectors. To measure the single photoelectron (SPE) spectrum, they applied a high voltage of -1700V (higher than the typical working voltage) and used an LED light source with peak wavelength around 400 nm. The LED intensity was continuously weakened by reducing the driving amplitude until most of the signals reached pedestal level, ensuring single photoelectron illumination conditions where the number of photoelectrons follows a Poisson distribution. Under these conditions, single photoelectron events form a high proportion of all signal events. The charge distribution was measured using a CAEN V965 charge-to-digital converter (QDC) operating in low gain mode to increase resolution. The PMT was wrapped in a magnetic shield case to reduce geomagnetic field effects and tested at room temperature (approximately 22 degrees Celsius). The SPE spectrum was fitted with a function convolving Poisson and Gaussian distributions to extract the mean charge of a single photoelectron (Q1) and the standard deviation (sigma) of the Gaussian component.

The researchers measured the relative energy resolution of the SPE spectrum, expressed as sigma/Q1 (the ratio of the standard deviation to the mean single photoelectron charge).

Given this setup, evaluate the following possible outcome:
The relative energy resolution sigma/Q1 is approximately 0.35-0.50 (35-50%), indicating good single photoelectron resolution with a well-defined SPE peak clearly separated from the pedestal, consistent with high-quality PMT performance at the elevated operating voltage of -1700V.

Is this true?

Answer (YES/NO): YES